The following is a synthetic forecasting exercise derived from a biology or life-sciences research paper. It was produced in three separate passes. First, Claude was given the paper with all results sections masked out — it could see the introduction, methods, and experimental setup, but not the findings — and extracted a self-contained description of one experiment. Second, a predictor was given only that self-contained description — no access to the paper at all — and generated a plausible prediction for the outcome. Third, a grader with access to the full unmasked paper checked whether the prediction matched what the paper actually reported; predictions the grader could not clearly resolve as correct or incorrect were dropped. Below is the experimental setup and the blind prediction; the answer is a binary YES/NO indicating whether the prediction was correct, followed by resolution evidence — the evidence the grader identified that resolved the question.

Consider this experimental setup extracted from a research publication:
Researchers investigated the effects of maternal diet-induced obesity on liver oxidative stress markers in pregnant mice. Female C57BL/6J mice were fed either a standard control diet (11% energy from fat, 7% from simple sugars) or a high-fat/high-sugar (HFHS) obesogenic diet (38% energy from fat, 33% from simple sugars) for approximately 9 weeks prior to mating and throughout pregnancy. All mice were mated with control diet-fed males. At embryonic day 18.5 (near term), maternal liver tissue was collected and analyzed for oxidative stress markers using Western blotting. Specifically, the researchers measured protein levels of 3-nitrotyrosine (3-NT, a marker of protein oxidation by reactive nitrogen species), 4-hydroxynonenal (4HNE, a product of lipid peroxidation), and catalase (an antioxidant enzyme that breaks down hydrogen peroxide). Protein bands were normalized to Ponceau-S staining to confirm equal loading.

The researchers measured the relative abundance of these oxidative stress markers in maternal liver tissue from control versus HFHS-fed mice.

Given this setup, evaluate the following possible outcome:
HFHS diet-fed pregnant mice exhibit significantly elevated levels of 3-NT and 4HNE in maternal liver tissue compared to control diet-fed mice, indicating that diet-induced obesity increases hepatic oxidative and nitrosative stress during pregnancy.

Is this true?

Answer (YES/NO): NO